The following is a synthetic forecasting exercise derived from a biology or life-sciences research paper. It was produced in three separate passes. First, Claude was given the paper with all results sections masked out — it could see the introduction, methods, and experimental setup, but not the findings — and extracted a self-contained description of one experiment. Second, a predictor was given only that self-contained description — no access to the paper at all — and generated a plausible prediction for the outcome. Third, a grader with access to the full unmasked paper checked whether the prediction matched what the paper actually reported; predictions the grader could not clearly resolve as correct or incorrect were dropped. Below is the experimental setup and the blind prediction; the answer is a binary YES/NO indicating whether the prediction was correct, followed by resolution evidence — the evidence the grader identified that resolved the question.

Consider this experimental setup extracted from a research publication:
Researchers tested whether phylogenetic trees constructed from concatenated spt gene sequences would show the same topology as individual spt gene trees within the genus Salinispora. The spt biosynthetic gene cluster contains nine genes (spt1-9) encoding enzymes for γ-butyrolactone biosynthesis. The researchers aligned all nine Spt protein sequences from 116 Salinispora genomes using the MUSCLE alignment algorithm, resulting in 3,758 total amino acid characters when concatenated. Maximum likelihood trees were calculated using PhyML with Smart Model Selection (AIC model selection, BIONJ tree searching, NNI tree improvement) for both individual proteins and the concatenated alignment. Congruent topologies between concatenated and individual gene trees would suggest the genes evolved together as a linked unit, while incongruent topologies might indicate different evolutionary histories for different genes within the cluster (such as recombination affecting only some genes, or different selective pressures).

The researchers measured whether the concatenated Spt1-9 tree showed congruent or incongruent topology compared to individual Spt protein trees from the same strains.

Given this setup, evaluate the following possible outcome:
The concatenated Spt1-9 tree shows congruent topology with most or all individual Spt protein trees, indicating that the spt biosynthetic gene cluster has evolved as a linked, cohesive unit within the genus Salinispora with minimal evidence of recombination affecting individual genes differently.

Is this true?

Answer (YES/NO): YES